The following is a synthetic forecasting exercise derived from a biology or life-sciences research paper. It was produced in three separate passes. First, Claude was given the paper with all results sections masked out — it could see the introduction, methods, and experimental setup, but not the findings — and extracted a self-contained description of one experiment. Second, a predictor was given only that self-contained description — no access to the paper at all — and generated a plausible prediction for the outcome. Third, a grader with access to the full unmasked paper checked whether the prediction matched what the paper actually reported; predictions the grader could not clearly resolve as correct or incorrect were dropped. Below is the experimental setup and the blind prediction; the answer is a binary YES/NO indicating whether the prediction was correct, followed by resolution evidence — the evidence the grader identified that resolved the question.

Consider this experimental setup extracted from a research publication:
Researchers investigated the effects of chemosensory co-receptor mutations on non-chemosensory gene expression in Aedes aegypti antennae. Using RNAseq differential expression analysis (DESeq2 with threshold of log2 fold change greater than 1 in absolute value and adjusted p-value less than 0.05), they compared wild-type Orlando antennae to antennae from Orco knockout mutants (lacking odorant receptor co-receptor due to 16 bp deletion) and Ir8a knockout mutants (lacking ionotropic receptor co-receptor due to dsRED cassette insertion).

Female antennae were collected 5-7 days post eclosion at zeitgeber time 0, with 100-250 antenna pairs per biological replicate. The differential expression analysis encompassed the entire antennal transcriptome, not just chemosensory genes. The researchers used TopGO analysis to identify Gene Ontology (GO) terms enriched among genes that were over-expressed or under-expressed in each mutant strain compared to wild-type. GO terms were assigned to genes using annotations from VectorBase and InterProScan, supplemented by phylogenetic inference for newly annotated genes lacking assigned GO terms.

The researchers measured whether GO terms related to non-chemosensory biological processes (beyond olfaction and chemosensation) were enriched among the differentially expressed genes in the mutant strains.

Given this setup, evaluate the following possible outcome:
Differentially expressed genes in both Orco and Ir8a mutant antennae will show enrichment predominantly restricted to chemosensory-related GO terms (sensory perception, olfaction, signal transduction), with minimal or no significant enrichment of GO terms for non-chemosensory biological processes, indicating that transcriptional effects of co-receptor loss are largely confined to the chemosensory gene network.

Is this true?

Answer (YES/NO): NO